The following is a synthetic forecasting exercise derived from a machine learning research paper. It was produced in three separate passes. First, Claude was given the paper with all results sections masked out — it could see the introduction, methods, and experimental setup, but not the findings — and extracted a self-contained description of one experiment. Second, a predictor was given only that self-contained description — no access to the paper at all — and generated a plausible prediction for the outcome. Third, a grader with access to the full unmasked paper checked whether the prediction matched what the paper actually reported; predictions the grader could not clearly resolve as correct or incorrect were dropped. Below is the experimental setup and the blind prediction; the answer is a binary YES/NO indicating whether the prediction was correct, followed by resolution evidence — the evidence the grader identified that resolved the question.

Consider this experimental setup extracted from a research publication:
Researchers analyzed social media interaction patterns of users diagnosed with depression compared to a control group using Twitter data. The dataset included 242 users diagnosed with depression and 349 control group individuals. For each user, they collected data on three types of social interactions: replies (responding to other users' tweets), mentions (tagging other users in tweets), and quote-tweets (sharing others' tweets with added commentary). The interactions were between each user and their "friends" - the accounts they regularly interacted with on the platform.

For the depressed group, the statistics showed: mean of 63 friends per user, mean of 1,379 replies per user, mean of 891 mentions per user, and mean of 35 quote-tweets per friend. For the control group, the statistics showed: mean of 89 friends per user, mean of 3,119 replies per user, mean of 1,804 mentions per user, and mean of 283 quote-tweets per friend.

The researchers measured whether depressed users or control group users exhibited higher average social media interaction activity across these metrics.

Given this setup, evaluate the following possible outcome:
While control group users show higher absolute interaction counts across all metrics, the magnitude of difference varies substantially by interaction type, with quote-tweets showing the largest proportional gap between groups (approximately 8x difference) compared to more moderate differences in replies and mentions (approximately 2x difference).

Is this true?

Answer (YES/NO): YES